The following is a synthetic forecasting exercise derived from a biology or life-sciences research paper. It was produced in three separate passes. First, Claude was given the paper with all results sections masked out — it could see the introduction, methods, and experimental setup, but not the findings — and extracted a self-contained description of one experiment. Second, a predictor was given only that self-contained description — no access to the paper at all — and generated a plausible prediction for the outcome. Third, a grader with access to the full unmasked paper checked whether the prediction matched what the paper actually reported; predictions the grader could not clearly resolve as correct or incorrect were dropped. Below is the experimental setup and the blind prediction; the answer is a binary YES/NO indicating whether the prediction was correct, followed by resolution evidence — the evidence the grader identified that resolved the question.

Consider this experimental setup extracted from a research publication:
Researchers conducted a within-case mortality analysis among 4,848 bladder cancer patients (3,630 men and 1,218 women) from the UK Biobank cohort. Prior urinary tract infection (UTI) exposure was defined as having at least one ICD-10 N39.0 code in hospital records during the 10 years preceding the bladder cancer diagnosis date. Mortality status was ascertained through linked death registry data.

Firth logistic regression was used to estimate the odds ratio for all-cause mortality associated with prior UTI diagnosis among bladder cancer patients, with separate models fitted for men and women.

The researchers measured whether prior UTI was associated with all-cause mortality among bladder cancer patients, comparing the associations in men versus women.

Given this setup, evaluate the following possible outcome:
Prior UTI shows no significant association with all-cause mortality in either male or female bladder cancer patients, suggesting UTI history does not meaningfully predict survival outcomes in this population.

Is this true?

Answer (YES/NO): NO